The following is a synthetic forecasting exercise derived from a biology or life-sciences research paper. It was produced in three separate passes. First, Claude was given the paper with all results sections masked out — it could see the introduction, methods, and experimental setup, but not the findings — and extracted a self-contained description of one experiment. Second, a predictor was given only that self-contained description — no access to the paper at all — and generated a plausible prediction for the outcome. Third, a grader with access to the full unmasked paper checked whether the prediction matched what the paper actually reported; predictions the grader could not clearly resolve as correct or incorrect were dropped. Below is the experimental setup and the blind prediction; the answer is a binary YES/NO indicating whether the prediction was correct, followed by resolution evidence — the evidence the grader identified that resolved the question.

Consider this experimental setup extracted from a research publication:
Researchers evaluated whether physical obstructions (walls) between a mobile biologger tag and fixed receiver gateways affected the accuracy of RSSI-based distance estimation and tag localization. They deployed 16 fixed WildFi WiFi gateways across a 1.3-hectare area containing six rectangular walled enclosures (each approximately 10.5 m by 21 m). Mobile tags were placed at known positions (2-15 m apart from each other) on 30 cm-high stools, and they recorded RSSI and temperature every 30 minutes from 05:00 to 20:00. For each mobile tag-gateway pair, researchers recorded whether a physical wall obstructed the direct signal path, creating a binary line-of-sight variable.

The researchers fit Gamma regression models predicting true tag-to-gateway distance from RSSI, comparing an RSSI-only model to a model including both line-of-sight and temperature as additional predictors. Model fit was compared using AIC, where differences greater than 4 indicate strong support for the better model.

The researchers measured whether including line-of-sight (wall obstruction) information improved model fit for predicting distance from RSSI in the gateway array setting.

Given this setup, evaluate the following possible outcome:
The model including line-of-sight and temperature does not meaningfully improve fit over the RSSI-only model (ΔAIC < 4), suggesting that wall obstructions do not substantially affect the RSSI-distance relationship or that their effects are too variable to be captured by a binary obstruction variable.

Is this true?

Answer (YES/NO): NO